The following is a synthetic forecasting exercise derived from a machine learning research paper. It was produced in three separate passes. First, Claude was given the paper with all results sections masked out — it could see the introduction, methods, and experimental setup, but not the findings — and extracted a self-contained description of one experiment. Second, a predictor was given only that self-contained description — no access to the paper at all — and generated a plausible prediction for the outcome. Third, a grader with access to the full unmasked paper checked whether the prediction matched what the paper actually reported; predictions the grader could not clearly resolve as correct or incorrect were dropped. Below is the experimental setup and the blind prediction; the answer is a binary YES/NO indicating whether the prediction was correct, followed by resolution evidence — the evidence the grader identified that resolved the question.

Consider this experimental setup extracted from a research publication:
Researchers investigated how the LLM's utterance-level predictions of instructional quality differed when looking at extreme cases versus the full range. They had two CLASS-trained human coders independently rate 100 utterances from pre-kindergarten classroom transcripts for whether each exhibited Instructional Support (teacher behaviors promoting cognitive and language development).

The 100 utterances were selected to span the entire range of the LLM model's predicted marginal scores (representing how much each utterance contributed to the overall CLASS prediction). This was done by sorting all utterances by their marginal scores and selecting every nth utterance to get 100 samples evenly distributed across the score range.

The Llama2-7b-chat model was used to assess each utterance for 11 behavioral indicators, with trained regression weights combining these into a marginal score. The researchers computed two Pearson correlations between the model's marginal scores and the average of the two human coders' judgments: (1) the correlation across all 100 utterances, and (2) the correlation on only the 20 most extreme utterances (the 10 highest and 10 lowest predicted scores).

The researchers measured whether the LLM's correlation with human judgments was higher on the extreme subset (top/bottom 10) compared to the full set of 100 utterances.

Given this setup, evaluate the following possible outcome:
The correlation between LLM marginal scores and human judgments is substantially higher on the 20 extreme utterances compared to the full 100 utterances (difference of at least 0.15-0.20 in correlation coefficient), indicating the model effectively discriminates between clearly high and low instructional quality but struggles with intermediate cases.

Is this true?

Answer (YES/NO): YES